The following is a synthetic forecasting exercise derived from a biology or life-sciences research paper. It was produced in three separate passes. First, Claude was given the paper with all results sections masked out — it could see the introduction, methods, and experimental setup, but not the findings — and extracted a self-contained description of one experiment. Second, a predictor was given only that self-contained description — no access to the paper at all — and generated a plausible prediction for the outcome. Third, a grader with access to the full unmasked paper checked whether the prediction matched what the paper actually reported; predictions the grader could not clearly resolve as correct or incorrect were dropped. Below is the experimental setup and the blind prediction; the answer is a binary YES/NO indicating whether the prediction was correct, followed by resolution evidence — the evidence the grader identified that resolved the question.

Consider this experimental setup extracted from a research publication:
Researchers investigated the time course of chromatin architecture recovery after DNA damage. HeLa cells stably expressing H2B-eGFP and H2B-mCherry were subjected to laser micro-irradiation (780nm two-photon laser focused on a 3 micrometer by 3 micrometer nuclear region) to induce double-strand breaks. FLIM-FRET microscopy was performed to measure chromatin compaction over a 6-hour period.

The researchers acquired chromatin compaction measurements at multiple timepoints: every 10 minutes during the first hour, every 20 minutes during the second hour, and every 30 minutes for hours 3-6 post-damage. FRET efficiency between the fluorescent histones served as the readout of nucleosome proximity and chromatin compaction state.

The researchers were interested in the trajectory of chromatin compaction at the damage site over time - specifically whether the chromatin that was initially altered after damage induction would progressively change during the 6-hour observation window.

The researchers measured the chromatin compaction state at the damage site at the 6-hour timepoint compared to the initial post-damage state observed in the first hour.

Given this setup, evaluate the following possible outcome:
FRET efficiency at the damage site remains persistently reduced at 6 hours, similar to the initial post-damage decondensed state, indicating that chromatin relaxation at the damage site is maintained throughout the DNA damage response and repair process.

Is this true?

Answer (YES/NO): NO